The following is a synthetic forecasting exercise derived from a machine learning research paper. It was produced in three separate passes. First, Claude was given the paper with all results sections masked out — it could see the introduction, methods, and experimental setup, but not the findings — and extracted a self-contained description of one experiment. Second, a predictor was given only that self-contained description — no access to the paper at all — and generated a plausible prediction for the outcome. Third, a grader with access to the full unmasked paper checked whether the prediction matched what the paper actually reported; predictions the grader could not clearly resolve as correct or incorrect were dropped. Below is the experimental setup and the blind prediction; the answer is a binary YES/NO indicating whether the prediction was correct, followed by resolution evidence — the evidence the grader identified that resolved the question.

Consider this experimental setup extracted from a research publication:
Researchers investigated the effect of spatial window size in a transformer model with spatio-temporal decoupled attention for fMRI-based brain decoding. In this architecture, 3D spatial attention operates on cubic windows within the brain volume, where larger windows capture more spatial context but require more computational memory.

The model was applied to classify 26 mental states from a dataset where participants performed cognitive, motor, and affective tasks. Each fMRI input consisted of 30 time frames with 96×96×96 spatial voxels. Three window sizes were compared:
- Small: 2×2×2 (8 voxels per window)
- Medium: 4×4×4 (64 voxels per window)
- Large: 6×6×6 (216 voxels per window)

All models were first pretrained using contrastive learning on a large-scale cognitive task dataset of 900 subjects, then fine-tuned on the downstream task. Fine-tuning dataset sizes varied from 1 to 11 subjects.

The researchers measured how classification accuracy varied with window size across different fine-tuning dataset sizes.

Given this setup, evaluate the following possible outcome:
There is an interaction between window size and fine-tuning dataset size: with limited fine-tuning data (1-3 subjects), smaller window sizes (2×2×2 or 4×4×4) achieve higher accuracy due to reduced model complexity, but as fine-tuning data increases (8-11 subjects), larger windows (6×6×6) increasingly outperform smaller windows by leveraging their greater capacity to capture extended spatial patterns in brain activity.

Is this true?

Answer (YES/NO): NO